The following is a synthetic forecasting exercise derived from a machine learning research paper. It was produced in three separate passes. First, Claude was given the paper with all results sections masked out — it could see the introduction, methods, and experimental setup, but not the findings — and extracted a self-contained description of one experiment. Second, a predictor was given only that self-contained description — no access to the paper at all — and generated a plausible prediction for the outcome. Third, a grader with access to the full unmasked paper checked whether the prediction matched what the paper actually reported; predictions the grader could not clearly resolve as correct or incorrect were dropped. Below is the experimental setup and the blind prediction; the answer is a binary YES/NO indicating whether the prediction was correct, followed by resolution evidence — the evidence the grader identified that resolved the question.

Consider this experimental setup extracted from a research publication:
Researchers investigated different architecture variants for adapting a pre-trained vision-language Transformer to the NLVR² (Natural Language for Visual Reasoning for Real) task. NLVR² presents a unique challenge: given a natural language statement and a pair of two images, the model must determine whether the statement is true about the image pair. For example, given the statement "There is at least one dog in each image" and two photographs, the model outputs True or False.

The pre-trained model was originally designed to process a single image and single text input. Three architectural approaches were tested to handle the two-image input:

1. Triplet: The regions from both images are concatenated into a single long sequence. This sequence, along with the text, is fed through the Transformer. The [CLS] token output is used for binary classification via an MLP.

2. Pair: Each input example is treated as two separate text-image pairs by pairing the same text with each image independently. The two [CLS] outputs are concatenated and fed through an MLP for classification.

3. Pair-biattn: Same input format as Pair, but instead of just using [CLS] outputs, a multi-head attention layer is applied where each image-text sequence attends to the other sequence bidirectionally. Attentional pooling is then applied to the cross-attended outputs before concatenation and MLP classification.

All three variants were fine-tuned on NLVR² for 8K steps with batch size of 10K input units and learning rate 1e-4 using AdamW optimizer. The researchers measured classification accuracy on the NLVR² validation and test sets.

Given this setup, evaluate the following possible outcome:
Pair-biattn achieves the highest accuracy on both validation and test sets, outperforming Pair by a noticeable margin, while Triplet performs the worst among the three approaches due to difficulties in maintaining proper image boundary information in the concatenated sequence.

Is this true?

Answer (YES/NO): NO